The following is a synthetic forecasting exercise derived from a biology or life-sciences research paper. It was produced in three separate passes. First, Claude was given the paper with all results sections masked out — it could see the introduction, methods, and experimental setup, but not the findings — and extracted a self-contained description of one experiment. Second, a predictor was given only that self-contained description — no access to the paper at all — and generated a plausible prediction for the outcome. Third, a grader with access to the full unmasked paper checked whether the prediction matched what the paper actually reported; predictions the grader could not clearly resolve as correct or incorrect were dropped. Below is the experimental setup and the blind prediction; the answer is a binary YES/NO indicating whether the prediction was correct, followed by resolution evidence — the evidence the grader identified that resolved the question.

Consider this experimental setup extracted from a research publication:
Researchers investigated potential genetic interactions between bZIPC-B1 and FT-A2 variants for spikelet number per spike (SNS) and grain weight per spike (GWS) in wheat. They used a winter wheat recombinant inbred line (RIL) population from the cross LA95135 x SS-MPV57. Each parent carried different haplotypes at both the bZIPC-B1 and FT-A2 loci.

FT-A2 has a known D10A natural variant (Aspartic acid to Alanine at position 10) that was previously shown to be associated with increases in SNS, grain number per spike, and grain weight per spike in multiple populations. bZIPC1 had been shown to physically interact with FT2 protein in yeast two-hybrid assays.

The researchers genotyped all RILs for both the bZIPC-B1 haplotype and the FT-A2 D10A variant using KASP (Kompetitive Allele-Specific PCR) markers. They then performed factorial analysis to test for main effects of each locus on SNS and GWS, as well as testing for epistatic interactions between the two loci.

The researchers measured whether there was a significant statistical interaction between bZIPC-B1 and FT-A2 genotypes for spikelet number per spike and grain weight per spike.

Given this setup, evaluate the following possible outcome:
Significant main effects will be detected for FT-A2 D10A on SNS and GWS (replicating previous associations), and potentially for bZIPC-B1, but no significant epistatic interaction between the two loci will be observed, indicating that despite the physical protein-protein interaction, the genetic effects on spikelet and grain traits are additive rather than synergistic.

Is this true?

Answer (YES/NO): NO